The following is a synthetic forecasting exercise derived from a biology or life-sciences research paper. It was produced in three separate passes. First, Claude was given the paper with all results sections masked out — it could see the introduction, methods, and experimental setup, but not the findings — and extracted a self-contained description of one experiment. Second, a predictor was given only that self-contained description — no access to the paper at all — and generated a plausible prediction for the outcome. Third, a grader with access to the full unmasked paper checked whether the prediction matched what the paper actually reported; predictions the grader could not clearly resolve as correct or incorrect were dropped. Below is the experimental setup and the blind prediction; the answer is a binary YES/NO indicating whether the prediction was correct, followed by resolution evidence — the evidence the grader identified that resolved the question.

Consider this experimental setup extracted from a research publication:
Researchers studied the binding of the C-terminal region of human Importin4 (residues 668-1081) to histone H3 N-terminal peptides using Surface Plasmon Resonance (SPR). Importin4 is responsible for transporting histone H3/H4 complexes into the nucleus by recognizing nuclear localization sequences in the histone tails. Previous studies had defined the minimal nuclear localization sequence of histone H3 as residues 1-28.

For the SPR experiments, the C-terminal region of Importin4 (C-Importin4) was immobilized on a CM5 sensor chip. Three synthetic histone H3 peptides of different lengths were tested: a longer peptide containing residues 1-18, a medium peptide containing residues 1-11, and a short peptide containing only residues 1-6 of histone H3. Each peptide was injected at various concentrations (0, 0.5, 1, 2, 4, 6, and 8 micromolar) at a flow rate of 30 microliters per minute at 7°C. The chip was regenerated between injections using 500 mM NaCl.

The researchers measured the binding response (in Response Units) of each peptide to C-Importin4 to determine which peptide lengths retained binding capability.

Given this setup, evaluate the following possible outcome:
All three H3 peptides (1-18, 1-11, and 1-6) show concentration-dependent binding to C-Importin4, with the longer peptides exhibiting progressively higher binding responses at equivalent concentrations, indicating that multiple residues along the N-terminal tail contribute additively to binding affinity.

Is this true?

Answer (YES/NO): NO